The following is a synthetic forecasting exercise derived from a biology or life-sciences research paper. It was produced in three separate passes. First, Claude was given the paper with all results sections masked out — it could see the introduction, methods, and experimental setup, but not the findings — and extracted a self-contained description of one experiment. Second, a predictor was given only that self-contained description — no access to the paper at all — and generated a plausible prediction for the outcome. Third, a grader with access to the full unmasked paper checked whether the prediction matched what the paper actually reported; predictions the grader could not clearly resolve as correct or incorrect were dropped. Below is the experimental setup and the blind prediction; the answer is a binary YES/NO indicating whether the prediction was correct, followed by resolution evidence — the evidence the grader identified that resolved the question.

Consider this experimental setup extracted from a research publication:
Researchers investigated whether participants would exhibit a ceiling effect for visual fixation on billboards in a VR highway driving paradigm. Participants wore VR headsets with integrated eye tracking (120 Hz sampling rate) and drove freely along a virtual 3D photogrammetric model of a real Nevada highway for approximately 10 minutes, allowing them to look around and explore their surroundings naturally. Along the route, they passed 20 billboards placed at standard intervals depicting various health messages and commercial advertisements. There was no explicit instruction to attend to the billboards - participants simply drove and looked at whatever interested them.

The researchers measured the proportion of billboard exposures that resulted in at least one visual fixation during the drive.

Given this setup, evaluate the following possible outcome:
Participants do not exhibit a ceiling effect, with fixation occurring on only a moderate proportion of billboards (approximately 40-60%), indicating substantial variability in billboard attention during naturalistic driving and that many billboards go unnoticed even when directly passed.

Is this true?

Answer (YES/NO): NO